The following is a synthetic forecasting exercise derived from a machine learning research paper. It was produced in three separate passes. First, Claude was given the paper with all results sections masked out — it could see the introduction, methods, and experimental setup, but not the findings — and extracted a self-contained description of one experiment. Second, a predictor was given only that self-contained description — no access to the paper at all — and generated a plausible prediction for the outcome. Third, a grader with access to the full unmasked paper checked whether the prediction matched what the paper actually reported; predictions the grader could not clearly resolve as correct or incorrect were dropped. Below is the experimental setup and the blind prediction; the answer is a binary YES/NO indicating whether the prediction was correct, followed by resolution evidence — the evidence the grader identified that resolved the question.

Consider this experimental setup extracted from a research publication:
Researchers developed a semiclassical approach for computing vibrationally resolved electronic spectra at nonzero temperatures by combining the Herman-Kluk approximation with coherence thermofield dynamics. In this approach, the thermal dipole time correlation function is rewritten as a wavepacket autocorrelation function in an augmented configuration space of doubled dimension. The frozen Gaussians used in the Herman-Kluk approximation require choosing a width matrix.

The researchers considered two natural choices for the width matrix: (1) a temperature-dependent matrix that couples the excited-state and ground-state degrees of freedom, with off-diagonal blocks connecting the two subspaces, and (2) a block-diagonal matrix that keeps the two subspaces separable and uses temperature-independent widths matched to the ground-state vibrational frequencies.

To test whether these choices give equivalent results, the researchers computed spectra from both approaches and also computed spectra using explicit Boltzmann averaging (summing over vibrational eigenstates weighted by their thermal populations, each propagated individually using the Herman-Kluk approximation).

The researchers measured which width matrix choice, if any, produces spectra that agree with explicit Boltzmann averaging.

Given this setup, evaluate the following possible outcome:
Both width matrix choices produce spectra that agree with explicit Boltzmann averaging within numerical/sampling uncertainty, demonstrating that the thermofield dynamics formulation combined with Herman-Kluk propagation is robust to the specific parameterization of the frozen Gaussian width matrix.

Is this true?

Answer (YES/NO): NO